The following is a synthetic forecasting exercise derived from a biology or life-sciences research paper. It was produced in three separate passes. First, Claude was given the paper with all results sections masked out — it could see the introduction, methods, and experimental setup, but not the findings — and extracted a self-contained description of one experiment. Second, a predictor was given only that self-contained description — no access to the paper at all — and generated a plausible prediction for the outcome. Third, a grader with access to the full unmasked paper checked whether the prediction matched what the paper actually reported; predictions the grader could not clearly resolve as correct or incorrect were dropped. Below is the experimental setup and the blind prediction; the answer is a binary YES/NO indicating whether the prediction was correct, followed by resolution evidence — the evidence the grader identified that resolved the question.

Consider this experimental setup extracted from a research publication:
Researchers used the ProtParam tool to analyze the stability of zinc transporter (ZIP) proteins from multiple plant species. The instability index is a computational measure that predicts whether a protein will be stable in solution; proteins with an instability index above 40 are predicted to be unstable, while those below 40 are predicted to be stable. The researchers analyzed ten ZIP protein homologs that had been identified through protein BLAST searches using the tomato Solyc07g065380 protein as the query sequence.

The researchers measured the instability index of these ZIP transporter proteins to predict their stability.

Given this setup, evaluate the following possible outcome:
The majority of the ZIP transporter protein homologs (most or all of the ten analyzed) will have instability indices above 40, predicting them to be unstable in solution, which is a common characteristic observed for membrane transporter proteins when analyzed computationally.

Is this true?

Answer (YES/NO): NO